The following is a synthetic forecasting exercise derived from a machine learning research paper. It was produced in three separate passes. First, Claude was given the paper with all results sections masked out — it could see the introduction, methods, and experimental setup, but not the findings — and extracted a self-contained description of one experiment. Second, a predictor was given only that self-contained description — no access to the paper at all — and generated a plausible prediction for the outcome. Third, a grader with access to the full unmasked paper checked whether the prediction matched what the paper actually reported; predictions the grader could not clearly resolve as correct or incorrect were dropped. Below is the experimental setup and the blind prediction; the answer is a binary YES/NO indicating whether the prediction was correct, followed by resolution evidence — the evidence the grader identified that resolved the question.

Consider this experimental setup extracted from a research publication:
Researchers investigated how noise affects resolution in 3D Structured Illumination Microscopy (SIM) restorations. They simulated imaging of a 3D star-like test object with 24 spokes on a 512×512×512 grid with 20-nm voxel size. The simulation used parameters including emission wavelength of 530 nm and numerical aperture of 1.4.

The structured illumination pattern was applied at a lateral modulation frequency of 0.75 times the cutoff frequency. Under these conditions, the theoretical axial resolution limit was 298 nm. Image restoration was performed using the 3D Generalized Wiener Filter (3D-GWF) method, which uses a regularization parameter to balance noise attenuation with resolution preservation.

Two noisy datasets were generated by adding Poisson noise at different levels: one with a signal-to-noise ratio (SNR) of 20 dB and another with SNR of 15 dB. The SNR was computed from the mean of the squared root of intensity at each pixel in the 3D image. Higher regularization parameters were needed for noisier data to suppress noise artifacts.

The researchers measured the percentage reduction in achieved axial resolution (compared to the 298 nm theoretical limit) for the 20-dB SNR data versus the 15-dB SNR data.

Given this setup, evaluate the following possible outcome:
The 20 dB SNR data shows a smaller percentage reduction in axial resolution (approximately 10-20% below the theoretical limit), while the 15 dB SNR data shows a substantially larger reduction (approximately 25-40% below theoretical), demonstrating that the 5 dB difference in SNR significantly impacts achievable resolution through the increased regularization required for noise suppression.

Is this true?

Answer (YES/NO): NO